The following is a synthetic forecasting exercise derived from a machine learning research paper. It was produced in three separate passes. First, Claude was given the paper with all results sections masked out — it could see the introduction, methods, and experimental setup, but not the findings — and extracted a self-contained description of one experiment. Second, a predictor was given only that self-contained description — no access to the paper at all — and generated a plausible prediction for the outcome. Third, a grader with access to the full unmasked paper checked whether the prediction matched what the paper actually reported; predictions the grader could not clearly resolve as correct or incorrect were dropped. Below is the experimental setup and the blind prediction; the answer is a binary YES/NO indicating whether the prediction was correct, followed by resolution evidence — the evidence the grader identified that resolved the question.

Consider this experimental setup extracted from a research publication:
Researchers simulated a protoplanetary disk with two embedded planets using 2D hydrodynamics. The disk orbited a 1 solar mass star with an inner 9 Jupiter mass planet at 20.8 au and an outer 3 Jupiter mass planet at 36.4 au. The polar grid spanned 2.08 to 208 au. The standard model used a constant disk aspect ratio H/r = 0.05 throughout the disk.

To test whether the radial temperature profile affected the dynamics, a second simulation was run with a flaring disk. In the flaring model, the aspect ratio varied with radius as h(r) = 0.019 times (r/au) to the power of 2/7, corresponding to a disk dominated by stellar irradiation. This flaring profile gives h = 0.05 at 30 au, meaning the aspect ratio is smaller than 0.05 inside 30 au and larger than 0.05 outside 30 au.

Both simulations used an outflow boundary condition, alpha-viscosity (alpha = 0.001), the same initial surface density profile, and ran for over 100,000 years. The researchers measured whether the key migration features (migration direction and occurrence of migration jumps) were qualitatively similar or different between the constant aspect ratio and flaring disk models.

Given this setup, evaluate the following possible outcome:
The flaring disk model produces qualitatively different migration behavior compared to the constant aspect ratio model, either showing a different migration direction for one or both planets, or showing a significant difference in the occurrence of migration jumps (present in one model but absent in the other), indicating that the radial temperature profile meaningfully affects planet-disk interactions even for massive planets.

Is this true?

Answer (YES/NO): NO